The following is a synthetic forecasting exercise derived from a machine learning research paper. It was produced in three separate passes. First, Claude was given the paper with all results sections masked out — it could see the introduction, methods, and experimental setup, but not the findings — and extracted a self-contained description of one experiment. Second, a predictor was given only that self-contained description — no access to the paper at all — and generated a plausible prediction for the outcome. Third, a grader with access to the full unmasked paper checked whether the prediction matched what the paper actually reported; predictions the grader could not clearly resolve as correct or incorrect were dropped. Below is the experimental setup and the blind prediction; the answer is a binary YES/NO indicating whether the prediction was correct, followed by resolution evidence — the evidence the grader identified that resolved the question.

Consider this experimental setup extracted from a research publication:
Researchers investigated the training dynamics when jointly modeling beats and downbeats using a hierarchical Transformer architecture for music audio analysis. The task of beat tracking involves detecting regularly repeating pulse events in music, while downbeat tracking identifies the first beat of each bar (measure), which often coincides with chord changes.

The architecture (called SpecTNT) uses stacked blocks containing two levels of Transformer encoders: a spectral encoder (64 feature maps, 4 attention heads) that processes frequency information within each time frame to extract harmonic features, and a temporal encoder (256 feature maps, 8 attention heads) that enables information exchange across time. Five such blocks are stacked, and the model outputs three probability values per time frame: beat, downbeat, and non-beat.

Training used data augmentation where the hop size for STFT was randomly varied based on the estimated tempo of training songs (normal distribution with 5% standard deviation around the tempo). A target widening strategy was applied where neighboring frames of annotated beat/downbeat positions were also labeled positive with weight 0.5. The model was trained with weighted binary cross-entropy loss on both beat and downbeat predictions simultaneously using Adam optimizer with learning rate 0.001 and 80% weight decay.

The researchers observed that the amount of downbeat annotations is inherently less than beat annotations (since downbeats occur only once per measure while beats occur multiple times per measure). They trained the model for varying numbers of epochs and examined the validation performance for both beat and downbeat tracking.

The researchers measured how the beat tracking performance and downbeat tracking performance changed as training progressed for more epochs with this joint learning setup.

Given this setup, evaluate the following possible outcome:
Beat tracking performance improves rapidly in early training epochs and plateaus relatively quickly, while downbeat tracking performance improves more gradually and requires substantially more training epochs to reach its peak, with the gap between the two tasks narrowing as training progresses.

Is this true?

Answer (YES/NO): NO